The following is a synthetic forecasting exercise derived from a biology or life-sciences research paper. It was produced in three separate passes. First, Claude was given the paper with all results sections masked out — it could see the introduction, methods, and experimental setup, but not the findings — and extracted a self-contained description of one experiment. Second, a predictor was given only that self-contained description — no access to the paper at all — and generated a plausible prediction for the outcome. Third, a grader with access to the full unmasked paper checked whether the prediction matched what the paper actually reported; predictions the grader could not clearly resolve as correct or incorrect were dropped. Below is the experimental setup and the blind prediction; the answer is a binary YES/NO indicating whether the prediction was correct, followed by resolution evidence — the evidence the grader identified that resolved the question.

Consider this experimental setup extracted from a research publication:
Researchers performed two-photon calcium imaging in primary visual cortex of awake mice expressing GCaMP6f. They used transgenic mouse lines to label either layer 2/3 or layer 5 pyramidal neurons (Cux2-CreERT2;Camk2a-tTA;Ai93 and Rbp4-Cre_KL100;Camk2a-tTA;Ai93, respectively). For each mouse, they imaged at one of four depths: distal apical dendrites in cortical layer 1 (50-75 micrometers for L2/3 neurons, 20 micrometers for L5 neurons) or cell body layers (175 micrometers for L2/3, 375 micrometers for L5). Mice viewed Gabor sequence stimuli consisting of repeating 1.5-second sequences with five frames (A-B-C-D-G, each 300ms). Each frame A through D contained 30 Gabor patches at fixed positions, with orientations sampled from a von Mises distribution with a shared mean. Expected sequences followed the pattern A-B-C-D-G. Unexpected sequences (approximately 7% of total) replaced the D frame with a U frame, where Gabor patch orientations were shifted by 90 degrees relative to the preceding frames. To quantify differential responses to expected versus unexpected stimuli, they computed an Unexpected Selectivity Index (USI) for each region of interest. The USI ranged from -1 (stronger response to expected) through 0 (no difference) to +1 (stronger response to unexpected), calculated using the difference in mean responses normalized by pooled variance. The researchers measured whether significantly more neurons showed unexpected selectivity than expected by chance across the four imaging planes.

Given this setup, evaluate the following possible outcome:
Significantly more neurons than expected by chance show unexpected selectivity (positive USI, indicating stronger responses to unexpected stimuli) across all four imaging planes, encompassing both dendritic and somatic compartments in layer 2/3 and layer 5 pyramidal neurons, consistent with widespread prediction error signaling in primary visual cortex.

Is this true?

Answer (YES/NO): NO